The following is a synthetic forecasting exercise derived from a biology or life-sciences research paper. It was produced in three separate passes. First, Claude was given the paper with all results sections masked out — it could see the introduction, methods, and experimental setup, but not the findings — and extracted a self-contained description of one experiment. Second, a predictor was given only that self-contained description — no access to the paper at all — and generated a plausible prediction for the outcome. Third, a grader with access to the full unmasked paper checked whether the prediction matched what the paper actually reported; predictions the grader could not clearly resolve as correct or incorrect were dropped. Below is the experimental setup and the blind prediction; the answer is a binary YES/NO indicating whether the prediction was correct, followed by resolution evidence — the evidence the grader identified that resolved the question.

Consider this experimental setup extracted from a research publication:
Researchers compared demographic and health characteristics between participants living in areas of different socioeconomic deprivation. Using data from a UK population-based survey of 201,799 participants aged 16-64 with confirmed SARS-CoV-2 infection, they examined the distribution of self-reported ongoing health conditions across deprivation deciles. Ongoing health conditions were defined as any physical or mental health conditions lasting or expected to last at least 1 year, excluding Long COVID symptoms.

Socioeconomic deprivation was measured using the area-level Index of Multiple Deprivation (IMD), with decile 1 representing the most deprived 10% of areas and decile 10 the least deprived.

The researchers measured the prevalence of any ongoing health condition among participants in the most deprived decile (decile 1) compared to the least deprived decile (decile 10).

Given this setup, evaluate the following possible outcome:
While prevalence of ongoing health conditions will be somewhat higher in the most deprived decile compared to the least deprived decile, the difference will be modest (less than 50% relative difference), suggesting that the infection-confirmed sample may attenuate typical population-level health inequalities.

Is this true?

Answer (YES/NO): NO